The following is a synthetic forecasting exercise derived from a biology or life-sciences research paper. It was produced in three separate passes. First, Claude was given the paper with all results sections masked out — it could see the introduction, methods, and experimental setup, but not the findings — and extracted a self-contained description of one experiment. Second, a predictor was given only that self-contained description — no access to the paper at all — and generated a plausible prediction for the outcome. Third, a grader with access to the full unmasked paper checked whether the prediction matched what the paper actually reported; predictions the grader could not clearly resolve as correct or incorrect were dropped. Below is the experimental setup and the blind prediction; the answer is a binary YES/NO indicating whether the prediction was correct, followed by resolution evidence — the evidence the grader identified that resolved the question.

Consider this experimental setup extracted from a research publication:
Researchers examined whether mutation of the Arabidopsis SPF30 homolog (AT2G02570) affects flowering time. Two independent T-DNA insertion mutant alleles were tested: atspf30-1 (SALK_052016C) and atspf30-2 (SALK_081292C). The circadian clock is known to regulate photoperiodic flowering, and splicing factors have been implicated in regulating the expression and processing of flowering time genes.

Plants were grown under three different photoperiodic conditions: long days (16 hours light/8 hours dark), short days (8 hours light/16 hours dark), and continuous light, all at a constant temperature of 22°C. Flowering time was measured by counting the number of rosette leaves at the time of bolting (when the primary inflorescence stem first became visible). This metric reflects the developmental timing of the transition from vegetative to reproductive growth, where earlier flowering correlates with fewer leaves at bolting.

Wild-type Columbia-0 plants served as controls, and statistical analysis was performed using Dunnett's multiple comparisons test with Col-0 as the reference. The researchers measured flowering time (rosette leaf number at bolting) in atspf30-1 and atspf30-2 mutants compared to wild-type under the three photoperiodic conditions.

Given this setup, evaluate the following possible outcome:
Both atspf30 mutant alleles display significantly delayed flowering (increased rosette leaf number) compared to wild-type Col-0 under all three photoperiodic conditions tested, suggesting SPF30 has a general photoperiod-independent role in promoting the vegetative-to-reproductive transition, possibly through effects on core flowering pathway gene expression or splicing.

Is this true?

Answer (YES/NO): NO